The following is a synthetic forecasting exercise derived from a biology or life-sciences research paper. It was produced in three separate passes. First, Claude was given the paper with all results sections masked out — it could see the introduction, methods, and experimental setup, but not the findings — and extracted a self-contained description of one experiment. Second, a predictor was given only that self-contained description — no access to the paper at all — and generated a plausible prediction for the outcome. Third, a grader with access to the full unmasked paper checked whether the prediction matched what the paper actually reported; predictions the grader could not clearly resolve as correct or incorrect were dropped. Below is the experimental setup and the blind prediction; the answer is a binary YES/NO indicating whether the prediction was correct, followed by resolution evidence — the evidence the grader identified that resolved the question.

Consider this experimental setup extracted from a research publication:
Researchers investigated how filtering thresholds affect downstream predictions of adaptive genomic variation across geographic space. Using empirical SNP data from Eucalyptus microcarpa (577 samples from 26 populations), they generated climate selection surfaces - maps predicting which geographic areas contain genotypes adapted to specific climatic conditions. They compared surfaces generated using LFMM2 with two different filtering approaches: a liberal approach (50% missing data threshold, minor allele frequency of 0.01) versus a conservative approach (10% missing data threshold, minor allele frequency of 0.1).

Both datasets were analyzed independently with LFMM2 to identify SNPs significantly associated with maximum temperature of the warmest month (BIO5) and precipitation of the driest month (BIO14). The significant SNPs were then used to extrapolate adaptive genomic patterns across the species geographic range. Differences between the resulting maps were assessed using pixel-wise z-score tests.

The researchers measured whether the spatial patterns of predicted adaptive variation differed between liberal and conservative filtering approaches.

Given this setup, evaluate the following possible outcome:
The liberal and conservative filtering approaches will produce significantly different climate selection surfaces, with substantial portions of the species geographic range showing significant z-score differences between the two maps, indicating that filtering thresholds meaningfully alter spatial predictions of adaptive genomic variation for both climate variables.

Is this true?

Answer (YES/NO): YES